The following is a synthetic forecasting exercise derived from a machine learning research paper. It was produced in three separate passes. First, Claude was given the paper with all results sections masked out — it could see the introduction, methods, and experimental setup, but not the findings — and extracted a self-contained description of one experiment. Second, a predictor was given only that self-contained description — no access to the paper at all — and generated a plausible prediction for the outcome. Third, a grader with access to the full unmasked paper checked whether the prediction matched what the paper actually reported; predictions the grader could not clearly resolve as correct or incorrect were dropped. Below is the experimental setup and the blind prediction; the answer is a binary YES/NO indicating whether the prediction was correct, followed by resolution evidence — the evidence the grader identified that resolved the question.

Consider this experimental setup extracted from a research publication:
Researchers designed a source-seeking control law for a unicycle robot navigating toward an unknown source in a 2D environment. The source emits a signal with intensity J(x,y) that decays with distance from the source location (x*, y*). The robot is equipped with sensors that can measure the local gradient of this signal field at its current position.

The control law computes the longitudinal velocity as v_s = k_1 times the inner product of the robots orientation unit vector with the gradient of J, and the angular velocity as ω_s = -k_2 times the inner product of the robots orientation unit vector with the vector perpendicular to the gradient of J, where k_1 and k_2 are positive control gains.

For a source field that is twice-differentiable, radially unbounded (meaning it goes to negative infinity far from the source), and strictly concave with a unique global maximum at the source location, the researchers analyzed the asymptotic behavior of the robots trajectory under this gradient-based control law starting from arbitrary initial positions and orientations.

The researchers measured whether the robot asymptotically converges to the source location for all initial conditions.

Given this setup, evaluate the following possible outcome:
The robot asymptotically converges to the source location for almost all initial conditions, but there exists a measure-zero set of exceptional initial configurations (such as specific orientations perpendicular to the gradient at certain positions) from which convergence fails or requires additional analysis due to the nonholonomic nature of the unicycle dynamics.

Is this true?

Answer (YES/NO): NO